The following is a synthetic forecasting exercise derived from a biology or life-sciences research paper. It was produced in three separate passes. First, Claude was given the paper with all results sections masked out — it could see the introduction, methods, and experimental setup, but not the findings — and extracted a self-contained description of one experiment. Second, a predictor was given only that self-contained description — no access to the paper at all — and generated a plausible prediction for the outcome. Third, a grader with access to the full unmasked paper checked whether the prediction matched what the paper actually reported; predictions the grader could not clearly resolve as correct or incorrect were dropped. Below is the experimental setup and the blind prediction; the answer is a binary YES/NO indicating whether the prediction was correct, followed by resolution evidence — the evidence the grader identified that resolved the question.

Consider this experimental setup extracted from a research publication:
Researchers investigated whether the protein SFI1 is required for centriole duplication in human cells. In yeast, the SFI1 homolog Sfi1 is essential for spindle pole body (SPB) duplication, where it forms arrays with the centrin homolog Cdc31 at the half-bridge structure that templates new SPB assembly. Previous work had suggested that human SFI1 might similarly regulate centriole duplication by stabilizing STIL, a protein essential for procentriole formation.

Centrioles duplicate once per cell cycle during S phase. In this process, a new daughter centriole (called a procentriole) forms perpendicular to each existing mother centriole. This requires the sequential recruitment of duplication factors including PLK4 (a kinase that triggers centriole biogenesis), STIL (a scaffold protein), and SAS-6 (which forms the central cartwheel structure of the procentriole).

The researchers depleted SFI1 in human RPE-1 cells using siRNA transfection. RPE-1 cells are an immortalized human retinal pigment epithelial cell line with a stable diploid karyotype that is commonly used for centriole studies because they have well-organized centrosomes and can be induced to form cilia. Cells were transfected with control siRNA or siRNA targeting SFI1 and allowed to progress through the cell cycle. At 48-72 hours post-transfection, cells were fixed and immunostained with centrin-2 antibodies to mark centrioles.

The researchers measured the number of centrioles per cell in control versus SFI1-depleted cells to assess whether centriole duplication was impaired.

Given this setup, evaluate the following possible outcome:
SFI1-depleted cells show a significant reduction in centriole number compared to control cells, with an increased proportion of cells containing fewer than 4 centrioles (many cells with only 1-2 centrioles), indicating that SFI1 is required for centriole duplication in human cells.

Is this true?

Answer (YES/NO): NO